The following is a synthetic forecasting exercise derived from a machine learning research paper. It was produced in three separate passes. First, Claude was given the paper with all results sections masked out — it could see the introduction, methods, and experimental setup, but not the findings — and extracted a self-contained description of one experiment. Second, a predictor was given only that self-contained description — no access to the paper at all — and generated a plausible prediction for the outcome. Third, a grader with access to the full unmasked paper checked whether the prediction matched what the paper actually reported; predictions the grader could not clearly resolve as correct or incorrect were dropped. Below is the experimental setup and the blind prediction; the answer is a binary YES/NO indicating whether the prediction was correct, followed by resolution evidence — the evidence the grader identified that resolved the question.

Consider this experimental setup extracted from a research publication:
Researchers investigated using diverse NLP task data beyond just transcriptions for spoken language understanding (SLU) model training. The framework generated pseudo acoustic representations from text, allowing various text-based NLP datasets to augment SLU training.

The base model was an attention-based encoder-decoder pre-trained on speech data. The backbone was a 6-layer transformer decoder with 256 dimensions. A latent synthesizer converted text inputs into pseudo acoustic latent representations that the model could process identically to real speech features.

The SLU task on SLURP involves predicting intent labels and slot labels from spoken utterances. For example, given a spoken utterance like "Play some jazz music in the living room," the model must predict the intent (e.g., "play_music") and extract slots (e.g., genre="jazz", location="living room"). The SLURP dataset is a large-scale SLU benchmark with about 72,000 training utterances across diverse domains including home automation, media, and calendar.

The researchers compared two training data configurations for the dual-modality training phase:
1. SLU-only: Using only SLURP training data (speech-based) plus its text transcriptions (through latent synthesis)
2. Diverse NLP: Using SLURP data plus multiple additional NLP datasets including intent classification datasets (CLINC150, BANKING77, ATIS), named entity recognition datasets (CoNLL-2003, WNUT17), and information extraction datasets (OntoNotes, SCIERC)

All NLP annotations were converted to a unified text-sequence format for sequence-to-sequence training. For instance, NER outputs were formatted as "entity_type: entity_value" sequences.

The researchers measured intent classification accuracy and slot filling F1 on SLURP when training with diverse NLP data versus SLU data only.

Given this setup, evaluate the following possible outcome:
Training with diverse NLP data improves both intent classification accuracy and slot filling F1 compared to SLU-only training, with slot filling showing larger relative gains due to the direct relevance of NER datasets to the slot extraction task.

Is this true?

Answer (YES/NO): NO